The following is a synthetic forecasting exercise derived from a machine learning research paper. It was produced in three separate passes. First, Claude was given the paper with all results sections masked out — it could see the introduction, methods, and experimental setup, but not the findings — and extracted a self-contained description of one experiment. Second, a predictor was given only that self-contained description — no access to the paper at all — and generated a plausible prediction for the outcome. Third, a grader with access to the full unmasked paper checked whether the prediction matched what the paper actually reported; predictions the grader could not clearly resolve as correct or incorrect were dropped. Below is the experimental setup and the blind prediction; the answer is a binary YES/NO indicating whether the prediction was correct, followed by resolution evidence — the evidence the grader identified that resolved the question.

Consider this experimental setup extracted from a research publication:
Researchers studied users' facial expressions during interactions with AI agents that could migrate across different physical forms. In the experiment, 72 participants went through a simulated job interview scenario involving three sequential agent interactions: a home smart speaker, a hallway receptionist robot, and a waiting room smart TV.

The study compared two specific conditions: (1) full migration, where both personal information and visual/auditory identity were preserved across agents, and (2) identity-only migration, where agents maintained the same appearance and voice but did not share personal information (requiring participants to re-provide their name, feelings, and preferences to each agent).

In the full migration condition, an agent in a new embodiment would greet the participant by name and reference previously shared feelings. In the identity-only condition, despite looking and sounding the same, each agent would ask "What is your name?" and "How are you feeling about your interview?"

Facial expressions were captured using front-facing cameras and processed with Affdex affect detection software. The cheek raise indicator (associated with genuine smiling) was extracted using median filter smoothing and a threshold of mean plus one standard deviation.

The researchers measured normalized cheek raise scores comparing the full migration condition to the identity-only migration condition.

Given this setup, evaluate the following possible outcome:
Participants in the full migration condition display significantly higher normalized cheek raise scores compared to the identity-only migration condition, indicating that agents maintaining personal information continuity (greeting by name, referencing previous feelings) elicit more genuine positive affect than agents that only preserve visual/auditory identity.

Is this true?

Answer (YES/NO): NO